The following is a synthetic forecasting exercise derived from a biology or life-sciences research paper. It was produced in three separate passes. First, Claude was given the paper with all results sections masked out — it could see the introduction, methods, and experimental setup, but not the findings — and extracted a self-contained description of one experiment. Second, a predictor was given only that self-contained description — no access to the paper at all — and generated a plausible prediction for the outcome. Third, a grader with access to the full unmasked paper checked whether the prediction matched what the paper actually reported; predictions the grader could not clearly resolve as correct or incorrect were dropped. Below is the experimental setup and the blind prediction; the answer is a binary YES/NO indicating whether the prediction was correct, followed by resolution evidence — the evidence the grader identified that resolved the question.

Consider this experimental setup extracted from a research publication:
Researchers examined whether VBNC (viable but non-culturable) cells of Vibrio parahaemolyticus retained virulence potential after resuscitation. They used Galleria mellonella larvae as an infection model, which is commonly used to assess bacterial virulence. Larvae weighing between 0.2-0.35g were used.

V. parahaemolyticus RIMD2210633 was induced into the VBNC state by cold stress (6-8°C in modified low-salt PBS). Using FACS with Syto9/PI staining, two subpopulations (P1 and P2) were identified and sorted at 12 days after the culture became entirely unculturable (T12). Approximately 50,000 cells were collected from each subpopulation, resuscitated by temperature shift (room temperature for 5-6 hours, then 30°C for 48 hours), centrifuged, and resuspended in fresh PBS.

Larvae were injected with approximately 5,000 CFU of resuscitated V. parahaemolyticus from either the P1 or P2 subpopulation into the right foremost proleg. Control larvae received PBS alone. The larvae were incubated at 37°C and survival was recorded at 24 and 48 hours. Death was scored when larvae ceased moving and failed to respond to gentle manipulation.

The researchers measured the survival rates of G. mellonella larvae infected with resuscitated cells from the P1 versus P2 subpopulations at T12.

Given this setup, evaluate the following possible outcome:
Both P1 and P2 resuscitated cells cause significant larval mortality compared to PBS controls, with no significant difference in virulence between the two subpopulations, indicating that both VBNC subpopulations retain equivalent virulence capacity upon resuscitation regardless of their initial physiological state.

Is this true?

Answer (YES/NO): NO